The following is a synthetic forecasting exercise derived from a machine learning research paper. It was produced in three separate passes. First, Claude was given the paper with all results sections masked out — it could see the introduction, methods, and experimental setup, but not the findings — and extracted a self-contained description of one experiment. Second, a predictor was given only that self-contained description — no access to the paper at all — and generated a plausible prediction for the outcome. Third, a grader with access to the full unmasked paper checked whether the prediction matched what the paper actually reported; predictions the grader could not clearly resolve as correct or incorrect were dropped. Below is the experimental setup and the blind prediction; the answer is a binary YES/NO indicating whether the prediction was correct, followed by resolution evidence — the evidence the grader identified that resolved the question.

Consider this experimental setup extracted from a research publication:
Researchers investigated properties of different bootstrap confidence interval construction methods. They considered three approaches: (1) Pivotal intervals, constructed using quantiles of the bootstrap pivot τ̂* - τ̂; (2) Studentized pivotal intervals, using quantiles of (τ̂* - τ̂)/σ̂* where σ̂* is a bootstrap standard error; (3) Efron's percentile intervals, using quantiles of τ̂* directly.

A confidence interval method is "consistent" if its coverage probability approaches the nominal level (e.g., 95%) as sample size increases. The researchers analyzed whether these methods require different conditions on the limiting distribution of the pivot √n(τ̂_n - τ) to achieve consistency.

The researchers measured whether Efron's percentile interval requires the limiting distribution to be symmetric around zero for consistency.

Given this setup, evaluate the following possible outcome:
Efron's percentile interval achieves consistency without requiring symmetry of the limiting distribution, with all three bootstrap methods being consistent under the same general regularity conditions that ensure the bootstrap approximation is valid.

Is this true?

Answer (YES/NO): NO